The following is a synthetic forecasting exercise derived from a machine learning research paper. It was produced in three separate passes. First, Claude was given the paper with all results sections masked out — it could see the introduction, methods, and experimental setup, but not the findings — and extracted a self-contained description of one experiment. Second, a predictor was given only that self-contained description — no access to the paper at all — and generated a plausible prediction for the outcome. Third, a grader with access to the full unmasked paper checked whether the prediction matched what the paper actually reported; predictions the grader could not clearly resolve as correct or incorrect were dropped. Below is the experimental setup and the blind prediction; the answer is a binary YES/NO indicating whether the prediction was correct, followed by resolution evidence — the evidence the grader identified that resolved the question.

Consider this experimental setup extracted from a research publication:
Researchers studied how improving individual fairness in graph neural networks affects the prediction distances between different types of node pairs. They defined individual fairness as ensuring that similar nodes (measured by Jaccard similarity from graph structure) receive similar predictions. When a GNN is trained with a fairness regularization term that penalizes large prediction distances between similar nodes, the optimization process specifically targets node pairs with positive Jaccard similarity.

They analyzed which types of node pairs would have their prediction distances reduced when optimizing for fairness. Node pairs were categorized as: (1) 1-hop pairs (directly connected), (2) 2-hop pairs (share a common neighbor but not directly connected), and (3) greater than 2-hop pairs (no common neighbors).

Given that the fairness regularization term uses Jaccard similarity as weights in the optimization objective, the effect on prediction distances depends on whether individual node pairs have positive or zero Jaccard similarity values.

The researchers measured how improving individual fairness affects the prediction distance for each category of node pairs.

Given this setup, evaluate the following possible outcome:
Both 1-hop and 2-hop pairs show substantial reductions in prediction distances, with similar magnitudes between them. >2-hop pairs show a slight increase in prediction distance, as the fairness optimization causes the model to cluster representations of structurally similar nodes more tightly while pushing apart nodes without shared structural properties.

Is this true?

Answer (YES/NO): NO